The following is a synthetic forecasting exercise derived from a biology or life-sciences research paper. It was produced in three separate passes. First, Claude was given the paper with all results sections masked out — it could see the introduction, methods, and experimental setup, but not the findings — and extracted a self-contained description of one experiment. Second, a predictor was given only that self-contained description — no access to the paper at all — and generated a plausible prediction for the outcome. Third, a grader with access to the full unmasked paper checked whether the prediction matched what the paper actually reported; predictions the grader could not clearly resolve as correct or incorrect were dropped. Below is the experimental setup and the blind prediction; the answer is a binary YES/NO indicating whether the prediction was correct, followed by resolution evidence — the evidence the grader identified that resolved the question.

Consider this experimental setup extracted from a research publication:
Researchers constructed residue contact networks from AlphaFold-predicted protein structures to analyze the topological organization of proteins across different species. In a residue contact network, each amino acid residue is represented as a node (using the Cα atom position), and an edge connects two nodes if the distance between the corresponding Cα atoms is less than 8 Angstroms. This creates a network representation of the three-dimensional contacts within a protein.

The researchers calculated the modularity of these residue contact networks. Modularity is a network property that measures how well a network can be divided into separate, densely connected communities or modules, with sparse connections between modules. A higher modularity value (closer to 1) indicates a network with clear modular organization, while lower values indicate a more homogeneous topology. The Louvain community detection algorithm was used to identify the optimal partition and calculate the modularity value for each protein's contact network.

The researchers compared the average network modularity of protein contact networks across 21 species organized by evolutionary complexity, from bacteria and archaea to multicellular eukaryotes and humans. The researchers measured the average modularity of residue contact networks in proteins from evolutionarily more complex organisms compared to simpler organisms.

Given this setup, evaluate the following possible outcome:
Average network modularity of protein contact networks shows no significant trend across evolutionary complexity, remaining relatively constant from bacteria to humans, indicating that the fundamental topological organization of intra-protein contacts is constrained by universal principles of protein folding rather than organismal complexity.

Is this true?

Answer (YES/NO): NO